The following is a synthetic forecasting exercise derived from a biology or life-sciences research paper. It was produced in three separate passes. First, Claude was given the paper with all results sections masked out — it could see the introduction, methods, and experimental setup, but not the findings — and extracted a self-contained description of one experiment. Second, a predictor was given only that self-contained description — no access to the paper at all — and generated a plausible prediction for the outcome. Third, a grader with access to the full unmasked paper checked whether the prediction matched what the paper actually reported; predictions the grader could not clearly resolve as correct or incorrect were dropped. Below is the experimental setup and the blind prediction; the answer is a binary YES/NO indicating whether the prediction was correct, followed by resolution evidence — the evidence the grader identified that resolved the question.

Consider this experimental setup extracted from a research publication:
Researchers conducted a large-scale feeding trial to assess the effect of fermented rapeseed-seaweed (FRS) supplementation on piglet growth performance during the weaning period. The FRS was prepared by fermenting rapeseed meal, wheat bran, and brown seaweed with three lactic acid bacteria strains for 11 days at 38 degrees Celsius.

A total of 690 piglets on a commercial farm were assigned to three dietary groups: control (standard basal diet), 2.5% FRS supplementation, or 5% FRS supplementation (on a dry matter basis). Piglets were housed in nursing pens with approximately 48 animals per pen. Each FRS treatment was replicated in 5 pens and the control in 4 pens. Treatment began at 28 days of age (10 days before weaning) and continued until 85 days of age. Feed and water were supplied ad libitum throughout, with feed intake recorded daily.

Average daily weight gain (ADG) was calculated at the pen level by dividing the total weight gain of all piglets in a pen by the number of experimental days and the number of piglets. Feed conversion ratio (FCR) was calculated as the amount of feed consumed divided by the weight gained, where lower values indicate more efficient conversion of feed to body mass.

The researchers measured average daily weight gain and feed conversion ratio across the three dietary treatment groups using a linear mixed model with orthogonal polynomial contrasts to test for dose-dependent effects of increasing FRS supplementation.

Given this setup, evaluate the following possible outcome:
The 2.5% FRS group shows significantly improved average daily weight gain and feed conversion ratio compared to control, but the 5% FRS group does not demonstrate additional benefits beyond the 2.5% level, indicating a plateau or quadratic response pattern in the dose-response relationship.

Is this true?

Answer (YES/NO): NO